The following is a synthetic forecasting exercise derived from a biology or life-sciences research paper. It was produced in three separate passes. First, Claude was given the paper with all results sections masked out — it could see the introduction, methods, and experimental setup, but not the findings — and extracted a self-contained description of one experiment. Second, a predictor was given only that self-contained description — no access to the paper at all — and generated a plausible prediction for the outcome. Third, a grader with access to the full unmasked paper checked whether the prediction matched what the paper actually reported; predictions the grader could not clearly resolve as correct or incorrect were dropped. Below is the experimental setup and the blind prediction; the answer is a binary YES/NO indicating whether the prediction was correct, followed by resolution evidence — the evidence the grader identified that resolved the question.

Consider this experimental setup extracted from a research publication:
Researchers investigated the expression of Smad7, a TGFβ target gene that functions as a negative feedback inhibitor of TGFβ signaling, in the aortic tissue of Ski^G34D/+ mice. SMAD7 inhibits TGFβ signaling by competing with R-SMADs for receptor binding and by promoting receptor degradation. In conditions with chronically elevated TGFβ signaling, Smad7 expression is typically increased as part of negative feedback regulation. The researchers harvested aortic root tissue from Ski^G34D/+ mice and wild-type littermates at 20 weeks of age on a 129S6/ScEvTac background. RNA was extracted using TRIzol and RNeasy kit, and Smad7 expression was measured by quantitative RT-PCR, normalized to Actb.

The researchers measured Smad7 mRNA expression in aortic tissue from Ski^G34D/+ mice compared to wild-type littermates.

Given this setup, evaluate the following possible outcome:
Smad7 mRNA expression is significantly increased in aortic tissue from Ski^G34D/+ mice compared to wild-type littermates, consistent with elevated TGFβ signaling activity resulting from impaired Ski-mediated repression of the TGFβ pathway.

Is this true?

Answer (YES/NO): YES